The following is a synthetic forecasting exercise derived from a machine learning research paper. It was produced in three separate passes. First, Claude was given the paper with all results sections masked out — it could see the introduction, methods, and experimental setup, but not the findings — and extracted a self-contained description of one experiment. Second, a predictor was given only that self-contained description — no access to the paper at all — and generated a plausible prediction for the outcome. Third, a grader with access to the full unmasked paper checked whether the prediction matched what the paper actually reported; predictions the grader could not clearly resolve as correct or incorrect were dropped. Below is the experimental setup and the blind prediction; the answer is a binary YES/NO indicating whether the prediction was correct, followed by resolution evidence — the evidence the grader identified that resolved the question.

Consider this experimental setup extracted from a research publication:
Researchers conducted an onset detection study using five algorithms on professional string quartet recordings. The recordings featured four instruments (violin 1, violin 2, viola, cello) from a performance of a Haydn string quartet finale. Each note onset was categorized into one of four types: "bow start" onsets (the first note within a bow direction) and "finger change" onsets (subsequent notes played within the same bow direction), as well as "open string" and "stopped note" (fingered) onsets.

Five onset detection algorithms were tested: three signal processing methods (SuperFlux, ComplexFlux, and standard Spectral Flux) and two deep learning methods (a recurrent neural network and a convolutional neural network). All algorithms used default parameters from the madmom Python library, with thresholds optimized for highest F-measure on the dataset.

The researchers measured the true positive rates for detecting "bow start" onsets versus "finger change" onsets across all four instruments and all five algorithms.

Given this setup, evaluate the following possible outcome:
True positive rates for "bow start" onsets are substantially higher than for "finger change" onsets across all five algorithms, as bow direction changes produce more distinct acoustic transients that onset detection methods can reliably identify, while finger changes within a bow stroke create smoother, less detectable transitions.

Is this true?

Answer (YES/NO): YES